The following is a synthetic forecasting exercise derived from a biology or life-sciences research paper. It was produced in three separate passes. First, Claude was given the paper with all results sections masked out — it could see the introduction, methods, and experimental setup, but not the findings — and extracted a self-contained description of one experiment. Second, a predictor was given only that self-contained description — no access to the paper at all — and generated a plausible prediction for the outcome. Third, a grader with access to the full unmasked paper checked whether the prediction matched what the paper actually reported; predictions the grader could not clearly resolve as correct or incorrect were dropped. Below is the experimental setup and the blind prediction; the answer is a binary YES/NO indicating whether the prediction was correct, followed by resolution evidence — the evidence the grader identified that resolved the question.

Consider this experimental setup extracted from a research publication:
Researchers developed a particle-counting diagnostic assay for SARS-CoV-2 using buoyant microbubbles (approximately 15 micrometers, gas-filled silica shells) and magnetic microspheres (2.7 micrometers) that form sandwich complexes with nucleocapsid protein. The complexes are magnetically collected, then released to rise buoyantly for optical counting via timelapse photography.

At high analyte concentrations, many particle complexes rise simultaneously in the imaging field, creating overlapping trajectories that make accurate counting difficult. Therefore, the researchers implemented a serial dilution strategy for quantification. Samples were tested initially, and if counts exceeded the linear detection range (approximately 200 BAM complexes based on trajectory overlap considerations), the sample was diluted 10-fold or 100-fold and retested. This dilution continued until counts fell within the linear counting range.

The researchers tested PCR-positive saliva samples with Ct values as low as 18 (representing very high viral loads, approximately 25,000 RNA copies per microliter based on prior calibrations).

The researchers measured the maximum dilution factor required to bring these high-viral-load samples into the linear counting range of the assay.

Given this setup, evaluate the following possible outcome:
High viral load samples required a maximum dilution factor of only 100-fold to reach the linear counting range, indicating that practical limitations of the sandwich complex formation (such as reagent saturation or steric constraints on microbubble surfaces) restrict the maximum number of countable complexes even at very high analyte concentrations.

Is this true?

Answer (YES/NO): NO